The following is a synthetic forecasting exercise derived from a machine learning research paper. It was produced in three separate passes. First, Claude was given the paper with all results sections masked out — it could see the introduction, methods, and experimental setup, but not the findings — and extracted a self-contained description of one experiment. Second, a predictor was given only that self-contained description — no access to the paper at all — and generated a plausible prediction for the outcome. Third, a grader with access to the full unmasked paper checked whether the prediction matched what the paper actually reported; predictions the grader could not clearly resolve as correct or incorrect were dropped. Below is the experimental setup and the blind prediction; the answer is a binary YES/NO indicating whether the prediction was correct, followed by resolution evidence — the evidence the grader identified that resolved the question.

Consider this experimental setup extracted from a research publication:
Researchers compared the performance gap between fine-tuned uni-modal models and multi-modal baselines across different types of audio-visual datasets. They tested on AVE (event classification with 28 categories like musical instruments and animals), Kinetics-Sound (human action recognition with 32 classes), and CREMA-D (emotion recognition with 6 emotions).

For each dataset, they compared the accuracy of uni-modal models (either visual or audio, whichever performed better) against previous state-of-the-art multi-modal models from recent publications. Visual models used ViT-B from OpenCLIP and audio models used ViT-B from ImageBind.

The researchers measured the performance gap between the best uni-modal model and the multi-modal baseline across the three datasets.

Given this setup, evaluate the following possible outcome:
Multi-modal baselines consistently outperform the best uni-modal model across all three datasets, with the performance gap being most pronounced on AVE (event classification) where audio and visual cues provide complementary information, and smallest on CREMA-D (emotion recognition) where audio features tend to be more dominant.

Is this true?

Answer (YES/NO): NO